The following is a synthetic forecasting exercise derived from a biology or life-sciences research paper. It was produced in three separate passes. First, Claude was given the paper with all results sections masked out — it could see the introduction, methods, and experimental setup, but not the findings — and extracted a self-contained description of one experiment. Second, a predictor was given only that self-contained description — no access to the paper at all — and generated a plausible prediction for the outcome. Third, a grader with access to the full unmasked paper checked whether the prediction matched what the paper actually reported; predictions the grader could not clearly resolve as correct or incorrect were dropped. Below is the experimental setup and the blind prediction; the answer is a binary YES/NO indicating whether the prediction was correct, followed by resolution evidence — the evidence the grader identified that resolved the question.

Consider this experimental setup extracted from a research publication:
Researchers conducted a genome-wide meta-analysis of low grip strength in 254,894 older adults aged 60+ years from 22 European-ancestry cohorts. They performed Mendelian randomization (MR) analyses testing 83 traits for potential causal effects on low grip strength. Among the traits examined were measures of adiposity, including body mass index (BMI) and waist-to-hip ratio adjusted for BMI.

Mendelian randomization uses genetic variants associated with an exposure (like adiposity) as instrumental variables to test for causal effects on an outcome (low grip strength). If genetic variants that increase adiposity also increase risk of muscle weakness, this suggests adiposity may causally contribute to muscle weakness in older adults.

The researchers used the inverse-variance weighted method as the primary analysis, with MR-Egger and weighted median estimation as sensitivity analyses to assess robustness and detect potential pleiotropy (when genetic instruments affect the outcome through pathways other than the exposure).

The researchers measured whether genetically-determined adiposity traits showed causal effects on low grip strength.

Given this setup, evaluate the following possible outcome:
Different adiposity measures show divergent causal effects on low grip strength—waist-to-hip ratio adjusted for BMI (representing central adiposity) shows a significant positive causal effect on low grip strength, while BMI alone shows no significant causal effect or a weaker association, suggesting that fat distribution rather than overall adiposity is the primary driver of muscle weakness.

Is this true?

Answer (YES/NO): NO